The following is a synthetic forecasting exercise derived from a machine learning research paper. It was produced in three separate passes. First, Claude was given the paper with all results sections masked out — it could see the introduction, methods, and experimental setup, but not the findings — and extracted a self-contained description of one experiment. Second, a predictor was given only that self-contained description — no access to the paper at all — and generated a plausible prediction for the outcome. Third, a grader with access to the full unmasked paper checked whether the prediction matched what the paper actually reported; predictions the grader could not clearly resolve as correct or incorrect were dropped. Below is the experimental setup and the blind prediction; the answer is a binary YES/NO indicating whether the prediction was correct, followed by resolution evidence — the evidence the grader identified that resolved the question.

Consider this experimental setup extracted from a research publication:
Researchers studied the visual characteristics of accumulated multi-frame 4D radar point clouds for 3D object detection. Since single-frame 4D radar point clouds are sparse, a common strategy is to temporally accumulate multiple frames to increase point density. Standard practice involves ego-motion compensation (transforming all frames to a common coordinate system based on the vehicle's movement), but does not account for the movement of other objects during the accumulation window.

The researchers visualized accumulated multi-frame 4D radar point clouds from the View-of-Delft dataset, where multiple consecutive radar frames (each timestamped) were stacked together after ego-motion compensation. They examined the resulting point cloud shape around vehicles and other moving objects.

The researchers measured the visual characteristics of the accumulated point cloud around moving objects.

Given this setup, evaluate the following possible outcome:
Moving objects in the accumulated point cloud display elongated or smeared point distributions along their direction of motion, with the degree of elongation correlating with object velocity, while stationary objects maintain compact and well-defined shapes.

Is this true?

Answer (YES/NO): YES